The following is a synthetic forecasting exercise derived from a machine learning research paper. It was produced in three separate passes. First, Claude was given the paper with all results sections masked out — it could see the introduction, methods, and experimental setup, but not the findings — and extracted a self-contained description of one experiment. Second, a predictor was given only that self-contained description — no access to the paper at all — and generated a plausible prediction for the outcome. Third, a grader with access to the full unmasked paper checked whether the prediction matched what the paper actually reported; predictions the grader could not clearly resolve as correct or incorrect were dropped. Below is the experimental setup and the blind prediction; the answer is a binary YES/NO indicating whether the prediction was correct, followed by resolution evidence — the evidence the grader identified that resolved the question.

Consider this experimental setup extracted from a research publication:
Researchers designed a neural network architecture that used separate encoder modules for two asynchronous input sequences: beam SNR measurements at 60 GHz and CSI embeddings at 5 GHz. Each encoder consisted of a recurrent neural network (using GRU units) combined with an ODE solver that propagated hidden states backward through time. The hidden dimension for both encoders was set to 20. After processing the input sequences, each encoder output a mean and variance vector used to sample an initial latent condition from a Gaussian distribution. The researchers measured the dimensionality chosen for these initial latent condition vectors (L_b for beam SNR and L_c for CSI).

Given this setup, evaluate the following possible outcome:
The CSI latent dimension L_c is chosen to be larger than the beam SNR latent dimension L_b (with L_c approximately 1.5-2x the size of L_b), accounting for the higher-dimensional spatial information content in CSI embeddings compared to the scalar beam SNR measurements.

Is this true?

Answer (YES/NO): NO